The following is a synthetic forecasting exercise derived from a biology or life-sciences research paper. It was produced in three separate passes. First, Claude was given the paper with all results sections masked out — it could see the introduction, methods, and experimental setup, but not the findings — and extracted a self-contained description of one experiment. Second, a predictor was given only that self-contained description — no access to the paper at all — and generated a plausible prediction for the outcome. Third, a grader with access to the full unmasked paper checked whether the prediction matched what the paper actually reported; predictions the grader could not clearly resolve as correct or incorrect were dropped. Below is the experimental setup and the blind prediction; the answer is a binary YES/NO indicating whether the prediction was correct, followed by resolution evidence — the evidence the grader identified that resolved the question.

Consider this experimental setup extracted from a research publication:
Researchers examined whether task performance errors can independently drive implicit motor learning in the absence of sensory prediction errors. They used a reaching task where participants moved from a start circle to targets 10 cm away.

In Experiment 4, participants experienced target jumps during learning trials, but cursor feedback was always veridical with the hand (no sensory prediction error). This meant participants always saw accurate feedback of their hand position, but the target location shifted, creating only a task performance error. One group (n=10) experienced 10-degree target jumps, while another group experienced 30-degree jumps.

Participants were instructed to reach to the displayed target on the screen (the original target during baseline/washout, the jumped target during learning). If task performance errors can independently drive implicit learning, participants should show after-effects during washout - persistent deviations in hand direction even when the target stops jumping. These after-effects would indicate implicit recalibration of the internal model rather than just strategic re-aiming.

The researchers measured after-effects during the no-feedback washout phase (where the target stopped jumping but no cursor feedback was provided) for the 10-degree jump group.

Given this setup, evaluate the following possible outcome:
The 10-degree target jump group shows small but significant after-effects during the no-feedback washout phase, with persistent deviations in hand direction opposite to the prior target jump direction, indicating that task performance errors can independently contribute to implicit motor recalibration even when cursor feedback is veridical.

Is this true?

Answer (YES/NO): NO